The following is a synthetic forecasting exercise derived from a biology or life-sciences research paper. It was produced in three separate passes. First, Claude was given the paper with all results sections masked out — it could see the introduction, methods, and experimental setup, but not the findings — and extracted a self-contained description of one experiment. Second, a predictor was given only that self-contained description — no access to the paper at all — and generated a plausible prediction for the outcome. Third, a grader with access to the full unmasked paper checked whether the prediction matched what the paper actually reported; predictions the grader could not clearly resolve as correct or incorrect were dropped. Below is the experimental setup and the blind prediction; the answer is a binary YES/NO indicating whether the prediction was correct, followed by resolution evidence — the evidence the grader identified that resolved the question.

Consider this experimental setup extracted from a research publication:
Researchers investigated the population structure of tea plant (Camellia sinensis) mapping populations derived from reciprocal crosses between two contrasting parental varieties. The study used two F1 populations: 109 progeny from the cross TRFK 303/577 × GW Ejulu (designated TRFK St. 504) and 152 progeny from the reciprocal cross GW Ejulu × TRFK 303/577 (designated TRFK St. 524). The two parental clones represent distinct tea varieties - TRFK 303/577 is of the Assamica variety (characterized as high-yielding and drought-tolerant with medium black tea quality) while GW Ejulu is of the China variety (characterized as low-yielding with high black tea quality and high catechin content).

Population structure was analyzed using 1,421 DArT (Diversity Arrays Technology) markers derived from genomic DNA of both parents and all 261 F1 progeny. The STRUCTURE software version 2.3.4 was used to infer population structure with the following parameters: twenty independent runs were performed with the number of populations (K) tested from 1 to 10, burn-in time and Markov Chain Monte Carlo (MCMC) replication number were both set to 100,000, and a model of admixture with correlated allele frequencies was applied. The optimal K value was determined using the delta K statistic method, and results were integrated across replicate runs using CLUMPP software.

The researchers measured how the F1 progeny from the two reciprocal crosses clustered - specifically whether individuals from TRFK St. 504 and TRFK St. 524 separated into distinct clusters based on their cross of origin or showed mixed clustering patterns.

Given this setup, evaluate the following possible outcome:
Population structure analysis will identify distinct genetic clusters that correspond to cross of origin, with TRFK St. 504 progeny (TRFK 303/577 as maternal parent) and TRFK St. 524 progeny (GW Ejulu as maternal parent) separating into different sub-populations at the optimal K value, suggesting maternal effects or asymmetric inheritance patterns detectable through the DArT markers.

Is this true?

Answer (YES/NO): NO